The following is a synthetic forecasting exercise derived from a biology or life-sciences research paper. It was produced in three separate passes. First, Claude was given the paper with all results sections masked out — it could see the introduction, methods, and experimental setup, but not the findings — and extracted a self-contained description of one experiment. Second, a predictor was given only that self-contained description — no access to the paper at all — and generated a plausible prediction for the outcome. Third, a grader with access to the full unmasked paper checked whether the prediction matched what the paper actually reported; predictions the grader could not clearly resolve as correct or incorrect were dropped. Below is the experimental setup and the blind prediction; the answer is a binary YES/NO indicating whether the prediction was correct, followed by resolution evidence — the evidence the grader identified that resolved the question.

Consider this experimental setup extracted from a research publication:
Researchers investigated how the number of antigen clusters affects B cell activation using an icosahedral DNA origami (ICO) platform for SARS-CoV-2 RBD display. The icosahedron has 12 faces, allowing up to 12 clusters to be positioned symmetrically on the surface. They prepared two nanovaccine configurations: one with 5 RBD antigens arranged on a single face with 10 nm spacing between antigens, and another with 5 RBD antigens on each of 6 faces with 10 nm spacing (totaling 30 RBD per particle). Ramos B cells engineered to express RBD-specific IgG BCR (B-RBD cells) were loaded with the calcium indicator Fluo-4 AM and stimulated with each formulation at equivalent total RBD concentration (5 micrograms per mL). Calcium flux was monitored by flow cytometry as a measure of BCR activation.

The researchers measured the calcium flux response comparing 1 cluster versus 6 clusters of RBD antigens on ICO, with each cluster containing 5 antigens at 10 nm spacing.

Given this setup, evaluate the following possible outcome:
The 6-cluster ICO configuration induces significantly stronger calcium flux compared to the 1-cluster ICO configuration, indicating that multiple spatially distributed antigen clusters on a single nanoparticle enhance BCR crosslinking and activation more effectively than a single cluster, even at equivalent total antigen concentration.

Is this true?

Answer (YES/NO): YES